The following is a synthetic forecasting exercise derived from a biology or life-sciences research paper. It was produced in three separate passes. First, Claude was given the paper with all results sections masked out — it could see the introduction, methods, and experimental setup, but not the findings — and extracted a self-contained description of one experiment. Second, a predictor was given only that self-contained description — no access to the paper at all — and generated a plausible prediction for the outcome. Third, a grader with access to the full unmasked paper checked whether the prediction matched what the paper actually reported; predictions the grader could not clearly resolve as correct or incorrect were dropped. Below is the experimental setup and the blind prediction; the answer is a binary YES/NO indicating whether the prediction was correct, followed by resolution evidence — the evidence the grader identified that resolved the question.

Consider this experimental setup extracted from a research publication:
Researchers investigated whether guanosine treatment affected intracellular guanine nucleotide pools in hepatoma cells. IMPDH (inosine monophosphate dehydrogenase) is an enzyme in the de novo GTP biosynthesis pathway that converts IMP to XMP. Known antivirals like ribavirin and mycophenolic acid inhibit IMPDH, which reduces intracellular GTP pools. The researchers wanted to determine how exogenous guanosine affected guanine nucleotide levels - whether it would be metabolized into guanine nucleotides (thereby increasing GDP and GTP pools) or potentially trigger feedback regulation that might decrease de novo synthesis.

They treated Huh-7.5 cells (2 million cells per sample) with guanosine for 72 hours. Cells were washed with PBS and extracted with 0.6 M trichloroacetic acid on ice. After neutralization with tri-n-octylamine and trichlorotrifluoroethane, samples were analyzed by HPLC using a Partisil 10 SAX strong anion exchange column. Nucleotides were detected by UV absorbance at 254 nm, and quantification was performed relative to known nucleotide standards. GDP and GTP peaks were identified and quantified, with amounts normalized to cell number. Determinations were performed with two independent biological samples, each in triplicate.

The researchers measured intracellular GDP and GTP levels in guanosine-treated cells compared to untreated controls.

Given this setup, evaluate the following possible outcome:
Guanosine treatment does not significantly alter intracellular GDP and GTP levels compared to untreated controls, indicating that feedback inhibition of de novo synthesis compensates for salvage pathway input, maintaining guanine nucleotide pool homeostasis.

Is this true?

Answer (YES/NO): NO